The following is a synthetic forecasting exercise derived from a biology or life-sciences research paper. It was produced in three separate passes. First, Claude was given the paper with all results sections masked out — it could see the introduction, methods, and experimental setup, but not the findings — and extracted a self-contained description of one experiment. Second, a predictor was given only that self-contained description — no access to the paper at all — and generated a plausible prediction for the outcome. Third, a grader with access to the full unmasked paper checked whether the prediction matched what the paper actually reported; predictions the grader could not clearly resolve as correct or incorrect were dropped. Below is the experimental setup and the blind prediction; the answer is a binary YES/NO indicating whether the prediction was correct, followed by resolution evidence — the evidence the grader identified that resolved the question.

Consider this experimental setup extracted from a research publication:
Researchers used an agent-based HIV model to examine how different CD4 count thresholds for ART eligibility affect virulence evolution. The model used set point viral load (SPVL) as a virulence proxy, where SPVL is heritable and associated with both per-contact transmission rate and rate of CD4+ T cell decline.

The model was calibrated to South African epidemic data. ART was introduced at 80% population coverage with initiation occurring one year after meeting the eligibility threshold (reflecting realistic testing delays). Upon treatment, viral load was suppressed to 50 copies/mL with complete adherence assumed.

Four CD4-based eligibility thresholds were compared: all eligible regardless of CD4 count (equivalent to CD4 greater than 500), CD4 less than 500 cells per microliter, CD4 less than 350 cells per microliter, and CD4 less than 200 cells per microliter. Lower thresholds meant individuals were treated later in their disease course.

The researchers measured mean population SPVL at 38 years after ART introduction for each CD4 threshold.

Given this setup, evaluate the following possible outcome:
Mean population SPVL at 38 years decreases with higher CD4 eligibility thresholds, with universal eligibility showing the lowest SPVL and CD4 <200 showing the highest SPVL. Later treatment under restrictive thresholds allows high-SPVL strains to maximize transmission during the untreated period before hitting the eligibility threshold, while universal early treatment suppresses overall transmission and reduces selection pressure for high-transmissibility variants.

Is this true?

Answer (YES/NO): NO